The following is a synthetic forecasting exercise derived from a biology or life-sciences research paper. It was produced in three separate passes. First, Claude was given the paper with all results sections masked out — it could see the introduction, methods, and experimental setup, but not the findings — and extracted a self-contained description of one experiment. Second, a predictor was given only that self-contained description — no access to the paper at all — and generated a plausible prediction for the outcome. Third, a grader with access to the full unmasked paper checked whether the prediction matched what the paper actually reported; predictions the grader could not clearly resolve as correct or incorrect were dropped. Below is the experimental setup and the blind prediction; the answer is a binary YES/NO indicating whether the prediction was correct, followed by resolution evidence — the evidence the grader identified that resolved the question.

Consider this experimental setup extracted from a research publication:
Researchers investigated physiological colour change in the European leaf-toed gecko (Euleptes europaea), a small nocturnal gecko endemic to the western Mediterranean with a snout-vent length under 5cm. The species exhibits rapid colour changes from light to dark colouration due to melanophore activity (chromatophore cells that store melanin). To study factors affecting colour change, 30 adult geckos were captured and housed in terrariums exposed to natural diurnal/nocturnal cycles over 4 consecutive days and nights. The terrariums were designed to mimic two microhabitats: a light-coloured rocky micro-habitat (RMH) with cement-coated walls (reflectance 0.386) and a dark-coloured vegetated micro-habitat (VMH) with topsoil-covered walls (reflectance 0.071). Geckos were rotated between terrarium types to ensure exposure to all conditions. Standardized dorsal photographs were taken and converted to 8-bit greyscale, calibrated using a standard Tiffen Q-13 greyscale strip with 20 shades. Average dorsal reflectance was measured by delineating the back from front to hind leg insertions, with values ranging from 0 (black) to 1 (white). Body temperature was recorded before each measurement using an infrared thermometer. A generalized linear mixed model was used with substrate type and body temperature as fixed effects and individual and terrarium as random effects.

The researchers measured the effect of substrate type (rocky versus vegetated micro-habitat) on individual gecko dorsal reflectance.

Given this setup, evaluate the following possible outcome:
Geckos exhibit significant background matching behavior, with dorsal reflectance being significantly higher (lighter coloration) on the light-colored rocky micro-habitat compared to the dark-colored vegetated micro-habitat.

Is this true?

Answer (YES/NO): YES